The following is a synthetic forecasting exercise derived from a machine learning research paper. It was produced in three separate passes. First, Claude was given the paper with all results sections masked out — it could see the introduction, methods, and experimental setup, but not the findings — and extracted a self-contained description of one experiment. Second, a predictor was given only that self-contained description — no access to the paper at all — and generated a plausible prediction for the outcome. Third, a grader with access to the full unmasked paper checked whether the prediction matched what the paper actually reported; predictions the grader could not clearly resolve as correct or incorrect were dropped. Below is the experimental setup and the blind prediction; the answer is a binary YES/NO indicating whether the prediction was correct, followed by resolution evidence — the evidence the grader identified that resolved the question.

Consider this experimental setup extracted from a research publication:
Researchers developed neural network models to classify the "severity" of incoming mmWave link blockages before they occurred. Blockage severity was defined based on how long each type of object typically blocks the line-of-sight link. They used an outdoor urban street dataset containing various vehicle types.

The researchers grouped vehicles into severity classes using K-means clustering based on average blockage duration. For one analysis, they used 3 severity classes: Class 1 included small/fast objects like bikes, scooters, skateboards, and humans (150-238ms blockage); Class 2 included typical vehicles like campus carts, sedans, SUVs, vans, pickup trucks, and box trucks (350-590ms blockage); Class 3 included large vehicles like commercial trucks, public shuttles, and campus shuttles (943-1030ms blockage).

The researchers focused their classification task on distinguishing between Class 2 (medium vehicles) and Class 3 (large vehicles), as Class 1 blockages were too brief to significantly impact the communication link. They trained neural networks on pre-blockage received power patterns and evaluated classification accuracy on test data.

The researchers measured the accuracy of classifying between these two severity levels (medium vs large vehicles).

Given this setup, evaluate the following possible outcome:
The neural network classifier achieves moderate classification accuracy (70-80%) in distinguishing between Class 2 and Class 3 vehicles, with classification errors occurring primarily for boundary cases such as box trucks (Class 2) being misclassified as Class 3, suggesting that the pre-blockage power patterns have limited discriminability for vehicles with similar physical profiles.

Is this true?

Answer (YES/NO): NO